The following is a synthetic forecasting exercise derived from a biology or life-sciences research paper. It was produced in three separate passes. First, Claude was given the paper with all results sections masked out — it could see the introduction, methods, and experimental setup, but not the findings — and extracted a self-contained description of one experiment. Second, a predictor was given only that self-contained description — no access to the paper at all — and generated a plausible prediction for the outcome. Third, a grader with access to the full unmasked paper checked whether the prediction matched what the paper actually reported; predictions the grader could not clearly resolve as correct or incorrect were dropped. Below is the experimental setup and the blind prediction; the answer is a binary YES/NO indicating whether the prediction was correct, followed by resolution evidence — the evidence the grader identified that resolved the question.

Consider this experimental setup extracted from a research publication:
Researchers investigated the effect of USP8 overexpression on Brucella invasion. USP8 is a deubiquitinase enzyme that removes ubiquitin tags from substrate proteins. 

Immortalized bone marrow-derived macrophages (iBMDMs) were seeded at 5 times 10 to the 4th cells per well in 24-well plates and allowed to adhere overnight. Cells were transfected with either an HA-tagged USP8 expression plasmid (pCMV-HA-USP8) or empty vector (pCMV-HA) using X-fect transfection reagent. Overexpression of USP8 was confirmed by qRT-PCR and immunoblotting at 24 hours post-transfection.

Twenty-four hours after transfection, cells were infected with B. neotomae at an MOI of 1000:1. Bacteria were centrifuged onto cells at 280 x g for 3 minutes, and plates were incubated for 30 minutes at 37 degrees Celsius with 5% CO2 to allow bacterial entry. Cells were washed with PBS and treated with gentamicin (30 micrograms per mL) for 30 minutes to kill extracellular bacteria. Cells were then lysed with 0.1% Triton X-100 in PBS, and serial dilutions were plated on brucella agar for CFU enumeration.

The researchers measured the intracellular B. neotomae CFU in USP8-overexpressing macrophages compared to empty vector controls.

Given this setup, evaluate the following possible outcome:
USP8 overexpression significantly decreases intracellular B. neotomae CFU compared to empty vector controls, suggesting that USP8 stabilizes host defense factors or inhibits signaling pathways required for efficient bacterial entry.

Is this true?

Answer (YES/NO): YES